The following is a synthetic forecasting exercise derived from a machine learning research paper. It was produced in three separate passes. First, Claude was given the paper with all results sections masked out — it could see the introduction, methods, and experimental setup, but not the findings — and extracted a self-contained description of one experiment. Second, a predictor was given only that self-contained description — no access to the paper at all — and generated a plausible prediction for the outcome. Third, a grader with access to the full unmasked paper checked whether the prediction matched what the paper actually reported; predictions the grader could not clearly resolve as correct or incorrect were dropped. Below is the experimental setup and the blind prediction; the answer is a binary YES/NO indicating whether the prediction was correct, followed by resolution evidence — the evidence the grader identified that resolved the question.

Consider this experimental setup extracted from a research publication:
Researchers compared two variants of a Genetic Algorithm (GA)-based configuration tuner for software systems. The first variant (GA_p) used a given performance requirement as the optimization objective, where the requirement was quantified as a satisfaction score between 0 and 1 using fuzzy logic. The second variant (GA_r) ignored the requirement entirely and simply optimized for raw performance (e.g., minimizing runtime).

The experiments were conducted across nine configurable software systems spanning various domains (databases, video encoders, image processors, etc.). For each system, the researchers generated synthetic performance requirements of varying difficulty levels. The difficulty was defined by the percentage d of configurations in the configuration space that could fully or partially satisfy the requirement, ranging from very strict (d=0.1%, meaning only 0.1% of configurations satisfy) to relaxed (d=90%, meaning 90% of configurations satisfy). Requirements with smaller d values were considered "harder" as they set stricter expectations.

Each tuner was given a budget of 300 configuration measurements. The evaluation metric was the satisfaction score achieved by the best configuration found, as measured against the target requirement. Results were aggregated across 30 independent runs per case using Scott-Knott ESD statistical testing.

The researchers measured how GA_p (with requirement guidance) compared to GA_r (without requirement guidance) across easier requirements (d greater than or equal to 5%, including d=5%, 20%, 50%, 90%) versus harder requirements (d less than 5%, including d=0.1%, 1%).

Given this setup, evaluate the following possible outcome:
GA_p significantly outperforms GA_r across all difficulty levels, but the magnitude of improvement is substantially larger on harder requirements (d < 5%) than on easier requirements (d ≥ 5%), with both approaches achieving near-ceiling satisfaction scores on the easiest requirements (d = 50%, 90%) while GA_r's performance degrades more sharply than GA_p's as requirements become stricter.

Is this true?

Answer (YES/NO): NO